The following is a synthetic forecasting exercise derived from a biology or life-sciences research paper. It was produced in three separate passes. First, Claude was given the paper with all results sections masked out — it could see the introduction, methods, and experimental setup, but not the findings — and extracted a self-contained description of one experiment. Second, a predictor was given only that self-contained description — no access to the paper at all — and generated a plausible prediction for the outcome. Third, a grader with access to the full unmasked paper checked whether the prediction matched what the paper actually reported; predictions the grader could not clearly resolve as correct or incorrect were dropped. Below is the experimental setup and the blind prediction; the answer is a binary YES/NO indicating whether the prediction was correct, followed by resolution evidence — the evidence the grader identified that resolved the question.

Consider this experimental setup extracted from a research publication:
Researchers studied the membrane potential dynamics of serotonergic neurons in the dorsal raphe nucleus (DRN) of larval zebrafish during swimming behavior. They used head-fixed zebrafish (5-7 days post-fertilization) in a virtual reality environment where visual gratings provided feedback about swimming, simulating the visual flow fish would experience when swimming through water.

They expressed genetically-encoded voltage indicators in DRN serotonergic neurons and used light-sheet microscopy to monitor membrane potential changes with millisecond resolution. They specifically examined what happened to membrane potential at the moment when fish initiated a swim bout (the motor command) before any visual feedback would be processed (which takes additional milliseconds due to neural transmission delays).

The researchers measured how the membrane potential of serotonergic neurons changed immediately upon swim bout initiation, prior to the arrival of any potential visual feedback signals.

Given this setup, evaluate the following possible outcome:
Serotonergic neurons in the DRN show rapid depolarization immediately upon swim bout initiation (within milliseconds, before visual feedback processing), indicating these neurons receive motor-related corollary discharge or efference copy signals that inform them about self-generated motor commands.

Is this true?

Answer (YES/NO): NO